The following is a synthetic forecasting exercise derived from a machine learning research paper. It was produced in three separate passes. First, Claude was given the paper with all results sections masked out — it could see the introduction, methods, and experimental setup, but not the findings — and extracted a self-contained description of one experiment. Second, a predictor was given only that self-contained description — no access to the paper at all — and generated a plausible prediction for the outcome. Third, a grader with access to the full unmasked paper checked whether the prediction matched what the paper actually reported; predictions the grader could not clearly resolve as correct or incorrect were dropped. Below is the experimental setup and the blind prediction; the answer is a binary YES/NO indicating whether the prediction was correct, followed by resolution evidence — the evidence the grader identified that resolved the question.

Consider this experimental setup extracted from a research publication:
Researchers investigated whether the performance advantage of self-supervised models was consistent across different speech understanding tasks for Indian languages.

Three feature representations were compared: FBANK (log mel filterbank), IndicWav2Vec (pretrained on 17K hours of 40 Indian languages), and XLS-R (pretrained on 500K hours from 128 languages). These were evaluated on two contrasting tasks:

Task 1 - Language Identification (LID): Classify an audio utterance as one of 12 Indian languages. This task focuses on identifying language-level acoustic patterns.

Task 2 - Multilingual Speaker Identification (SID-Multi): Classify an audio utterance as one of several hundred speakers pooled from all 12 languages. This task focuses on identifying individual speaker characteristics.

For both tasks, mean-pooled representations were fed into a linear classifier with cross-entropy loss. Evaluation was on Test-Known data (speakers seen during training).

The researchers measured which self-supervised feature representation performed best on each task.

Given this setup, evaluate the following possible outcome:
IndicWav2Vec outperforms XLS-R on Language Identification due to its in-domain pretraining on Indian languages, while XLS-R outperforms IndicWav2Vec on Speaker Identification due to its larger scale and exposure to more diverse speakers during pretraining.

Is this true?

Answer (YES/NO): YES